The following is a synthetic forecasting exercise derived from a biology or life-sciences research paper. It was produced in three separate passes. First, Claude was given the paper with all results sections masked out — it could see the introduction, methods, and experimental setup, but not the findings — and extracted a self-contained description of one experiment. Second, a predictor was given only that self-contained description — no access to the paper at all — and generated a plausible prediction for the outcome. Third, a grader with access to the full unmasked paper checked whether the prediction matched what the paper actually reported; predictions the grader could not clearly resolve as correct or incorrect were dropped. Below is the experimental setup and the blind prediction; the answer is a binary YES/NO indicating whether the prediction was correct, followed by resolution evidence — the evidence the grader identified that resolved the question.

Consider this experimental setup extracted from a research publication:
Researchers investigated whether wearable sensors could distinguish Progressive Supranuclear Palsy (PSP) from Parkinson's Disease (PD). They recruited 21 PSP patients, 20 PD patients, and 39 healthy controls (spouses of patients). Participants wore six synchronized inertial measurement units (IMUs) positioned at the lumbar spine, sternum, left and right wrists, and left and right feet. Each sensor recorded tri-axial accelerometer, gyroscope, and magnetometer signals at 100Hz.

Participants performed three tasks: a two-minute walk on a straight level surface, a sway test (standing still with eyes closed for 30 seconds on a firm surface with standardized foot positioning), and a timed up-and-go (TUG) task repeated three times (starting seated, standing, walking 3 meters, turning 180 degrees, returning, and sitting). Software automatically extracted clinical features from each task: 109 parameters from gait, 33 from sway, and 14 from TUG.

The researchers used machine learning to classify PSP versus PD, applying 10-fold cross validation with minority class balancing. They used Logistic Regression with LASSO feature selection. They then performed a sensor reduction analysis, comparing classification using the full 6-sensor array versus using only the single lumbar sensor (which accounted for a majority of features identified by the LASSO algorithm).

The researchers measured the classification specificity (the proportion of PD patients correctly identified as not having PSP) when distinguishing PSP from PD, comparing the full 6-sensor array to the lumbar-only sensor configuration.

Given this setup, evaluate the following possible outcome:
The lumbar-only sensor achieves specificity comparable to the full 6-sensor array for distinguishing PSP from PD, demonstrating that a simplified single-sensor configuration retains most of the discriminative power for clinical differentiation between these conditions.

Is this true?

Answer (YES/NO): NO